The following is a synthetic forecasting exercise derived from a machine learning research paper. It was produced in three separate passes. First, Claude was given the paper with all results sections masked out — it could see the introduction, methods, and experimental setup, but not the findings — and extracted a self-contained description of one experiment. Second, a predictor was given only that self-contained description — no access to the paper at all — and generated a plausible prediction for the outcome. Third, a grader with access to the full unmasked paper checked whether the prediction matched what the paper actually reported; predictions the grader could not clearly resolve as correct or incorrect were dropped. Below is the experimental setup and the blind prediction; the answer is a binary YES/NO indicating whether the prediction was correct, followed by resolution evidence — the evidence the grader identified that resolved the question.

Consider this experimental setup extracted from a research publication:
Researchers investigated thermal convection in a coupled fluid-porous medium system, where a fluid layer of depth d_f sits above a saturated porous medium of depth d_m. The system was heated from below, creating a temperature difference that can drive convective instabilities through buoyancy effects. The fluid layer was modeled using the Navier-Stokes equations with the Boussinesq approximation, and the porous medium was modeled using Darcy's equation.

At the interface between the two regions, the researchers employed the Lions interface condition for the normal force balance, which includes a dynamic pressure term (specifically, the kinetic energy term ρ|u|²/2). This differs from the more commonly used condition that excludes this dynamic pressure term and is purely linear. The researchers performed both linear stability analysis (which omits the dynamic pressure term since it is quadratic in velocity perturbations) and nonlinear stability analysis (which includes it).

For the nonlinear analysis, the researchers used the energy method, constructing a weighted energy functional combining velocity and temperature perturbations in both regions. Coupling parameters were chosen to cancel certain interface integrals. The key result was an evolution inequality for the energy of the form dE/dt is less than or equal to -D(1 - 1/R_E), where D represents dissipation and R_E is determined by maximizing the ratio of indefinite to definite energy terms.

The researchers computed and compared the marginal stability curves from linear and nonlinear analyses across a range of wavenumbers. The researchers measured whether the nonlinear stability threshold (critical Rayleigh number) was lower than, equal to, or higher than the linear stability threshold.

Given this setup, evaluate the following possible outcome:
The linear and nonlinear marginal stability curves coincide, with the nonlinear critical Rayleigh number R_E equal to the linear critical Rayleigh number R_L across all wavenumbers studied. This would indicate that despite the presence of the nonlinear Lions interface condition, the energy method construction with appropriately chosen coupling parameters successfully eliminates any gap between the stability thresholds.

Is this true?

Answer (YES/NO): NO